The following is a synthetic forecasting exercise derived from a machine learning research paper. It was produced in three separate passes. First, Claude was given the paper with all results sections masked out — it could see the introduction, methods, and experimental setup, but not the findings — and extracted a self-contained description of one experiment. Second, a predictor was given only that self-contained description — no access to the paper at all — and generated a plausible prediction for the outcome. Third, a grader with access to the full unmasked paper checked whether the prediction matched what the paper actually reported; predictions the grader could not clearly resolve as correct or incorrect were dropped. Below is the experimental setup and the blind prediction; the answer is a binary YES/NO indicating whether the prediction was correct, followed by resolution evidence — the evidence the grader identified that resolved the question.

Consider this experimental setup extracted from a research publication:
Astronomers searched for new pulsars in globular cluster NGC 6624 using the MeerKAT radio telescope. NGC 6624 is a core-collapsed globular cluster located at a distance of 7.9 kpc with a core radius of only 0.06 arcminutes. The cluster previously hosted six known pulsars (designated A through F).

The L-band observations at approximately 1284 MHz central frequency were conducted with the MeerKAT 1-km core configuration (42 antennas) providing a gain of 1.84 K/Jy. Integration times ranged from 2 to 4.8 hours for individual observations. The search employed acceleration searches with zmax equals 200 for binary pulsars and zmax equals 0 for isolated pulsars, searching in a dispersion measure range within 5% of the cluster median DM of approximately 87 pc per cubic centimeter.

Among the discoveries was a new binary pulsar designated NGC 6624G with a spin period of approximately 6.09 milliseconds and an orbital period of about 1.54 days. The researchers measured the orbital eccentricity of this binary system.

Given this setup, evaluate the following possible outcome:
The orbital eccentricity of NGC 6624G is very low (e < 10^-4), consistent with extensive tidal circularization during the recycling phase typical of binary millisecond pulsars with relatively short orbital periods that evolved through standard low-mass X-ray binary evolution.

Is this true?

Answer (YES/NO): NO